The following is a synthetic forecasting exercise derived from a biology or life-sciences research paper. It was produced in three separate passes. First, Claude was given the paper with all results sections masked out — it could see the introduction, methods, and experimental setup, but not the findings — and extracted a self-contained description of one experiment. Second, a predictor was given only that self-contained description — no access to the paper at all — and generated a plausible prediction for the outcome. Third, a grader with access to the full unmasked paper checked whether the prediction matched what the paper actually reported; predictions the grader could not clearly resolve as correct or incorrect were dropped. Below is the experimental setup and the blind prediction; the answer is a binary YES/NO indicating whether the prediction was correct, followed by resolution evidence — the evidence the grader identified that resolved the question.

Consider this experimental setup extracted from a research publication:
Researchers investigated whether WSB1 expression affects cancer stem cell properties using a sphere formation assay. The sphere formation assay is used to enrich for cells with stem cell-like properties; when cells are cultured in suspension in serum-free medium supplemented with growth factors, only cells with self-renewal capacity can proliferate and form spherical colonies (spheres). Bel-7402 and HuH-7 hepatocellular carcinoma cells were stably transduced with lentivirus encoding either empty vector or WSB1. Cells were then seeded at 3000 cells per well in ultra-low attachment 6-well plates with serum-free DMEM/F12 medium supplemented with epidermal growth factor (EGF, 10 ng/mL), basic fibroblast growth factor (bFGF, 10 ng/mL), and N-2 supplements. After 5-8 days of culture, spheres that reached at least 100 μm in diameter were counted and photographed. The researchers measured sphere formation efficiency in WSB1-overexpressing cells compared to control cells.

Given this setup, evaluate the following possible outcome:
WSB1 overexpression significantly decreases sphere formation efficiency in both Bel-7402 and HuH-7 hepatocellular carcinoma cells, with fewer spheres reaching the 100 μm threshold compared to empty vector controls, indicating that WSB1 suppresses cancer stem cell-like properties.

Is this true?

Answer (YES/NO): NO